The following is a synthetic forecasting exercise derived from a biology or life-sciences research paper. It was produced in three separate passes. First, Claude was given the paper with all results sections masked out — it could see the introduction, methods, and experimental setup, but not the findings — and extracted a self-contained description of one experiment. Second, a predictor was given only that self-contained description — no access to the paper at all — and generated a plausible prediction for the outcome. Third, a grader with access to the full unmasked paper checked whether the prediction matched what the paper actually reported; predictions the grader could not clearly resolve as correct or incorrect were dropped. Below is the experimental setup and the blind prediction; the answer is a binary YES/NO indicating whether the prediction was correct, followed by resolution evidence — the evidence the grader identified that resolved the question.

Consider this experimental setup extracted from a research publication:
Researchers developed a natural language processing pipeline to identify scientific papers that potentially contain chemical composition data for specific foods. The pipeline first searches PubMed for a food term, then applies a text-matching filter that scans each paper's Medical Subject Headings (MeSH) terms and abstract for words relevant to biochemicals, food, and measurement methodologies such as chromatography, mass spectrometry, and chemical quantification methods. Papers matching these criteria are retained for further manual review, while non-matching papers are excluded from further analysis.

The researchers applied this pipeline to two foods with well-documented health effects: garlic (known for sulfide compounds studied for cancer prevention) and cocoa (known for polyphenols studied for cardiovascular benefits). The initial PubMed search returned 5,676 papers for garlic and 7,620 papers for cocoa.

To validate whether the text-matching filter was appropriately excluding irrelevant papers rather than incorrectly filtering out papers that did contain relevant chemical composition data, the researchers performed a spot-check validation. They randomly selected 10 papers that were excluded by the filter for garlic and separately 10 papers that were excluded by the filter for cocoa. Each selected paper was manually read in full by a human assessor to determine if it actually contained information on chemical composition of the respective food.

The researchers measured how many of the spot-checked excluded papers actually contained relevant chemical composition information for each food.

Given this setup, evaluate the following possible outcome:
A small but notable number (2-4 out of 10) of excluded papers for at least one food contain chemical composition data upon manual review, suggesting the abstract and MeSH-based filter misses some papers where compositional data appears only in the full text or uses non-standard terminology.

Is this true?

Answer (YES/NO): YES